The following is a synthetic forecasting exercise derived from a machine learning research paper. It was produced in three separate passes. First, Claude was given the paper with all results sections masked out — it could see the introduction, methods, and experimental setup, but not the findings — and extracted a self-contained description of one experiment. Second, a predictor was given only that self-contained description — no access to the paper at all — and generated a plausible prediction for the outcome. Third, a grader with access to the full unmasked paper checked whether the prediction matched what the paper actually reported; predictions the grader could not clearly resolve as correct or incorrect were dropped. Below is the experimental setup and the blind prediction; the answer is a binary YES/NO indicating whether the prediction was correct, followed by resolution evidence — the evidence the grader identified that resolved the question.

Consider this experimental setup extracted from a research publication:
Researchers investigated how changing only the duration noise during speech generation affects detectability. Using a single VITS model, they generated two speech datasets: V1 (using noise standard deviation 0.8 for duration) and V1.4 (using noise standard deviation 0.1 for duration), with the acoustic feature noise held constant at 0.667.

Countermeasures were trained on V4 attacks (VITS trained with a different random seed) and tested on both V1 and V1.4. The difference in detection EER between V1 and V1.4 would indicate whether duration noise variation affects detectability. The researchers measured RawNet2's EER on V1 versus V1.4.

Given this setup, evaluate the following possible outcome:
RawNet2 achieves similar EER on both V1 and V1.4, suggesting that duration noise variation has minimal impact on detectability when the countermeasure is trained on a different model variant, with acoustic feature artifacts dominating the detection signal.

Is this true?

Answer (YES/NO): NO